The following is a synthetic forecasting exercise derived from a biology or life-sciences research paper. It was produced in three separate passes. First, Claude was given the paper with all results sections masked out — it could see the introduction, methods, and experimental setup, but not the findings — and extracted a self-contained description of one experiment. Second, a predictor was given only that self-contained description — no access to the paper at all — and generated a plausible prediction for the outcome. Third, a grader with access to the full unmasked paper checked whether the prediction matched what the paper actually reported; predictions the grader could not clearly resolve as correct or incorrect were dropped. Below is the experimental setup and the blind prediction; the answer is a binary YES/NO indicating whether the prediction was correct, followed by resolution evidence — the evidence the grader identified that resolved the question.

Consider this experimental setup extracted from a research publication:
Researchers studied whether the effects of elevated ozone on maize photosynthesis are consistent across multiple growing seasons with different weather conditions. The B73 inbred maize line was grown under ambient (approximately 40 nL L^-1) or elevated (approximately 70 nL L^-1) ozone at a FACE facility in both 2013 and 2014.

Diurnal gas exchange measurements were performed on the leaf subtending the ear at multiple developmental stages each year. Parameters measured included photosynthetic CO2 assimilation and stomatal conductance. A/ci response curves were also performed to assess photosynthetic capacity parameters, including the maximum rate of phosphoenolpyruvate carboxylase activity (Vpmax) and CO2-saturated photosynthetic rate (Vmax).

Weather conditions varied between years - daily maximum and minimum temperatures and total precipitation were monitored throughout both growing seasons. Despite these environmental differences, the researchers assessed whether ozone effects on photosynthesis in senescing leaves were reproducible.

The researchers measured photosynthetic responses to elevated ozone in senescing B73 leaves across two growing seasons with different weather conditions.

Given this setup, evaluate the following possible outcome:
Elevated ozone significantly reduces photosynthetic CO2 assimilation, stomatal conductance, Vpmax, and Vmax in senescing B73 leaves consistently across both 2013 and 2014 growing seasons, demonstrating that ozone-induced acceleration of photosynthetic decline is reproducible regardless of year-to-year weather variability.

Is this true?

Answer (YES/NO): NO